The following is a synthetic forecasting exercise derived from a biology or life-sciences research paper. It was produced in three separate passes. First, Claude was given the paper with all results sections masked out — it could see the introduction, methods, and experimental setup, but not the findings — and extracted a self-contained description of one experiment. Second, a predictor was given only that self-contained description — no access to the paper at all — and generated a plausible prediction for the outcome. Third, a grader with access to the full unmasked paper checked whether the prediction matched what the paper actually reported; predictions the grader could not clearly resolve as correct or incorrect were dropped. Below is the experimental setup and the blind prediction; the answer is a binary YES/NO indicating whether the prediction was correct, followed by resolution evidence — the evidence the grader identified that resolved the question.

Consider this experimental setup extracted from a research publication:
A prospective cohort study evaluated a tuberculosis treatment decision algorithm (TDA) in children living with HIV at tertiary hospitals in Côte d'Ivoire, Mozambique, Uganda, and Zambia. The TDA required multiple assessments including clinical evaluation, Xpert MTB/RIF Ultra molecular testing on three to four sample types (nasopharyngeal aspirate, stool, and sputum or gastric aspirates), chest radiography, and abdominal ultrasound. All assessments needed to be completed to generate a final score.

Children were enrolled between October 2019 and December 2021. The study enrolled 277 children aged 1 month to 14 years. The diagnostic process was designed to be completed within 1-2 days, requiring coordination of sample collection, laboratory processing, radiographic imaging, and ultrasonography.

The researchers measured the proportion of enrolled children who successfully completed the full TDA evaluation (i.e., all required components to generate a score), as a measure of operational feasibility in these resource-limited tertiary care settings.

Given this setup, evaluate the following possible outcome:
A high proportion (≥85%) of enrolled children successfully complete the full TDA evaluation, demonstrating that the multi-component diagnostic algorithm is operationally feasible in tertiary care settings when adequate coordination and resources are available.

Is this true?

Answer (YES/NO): YES